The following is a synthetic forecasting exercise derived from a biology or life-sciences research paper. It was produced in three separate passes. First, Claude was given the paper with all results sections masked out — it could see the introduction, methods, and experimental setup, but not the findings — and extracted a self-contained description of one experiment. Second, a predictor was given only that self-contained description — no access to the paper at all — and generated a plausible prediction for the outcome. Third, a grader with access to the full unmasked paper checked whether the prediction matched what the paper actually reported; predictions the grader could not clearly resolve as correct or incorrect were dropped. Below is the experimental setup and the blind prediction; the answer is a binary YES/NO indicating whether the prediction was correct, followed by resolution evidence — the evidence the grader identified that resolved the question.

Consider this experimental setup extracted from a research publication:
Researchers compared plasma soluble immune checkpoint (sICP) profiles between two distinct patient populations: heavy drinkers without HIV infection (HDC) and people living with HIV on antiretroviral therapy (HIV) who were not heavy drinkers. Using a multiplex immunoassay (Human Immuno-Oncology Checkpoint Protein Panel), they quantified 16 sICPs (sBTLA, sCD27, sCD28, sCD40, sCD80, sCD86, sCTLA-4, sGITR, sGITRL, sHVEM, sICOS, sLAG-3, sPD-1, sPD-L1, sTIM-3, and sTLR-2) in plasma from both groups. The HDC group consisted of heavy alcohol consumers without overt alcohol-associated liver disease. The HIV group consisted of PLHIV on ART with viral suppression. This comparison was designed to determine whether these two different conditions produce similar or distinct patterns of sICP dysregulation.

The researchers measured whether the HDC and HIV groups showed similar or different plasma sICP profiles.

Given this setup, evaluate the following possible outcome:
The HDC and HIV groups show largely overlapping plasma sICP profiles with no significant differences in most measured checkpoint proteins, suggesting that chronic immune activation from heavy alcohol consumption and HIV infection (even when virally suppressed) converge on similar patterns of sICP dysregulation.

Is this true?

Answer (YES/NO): YES